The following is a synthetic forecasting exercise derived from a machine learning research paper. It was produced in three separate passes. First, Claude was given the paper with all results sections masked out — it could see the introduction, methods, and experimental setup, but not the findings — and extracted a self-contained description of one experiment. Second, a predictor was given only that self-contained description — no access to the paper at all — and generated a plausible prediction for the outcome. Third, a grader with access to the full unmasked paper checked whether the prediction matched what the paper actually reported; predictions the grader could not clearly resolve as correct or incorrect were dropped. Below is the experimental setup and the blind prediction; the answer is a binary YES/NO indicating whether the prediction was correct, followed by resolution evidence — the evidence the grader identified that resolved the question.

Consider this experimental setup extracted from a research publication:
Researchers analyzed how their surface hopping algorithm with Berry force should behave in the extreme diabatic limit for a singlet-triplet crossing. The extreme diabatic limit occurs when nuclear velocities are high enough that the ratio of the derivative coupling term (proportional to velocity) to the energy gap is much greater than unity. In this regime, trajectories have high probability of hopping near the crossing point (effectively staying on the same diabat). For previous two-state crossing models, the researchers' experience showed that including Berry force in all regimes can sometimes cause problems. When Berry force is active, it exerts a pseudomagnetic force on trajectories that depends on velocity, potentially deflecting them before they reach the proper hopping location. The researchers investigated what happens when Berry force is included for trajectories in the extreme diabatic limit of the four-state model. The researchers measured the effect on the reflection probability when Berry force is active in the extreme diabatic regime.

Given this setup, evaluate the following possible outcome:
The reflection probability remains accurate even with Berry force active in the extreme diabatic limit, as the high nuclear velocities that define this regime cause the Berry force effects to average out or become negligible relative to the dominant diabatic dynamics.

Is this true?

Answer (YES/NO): NO